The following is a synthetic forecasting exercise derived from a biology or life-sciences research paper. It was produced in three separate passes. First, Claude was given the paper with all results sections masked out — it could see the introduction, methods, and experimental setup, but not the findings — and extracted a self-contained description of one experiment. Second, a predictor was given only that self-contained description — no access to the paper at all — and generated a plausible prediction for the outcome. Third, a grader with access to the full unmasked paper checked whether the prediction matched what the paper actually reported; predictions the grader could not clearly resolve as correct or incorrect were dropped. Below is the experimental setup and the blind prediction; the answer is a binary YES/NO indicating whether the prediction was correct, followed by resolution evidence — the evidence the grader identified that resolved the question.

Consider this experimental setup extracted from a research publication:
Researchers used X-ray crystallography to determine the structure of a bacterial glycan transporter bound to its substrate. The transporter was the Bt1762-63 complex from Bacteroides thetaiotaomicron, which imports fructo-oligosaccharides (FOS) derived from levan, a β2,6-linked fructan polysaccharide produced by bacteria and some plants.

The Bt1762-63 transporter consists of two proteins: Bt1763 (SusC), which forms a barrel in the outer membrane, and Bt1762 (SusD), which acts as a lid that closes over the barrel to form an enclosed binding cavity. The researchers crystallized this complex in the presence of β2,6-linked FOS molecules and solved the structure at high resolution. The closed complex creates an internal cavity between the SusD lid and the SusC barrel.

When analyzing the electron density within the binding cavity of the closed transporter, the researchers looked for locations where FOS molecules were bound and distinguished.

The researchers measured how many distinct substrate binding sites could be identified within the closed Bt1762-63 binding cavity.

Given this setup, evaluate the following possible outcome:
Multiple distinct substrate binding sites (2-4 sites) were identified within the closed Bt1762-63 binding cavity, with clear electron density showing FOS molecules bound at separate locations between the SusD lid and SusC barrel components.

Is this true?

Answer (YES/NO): YES